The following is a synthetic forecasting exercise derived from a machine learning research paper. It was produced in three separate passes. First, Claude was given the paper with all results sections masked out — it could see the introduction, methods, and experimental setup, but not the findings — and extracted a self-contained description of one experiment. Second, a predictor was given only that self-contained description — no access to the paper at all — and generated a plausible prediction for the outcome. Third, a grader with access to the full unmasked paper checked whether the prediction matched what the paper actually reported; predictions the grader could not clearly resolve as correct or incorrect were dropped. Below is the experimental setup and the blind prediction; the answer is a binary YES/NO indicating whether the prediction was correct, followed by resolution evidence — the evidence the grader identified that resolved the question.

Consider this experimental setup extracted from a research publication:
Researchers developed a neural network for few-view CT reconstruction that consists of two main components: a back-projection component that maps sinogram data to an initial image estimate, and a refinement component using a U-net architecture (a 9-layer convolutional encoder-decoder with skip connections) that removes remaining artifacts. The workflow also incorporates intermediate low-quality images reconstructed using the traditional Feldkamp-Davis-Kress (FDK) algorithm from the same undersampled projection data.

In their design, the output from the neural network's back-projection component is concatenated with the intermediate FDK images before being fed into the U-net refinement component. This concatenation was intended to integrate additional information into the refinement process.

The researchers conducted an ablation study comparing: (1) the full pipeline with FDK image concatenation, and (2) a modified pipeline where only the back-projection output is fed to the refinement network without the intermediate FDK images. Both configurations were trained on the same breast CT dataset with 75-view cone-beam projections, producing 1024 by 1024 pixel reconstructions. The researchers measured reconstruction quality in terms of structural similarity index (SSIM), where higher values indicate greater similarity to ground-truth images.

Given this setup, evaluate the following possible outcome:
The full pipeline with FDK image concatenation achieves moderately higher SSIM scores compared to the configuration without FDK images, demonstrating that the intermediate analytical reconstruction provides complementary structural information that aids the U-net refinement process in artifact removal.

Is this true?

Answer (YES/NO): YES